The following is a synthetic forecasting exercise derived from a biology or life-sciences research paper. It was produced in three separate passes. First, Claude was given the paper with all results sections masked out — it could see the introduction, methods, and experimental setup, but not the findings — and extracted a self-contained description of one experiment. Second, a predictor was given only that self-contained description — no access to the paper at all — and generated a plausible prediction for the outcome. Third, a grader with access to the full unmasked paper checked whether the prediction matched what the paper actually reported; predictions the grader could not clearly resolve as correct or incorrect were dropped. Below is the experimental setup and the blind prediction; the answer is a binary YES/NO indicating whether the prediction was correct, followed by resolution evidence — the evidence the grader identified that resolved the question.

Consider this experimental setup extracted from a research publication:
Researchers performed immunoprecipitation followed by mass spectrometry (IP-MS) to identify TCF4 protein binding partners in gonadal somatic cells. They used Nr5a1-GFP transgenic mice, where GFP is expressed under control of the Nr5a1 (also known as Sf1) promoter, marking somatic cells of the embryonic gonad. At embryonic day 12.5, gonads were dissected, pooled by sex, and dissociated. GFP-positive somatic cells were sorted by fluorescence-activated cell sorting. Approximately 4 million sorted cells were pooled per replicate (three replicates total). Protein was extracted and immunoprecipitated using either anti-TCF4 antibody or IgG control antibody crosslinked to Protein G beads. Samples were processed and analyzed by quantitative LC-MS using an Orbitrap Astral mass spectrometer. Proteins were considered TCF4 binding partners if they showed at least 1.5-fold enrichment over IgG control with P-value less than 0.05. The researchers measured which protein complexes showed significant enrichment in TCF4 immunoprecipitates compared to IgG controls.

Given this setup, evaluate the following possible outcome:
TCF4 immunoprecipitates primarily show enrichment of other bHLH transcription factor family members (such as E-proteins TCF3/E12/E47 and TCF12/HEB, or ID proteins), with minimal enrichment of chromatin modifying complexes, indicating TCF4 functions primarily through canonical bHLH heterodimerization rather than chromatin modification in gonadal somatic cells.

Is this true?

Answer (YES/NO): NO